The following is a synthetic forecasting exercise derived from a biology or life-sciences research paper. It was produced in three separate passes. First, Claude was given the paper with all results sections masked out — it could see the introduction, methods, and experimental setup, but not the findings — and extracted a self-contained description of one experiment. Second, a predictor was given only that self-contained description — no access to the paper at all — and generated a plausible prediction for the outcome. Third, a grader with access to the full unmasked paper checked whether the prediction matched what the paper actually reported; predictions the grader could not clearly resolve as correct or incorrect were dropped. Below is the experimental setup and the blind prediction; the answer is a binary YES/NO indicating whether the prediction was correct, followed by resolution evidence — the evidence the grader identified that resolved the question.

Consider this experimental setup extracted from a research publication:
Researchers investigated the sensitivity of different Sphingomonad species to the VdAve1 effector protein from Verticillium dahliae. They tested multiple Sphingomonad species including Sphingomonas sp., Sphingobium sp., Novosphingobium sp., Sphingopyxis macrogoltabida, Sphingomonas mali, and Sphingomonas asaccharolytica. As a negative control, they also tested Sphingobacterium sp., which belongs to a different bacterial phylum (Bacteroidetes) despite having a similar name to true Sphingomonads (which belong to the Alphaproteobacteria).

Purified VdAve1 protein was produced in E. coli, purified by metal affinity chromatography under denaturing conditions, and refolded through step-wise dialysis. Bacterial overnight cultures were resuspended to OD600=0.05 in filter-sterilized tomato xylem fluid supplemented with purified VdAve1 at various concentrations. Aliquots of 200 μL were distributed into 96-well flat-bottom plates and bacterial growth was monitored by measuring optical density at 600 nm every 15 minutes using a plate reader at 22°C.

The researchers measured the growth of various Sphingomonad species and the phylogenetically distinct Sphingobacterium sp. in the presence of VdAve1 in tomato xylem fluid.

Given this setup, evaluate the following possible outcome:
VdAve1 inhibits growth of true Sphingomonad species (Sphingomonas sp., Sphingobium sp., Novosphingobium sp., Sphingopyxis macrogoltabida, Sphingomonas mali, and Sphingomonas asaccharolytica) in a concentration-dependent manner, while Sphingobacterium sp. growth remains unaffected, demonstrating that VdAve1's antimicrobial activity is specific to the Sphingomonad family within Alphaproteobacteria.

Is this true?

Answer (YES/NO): NO